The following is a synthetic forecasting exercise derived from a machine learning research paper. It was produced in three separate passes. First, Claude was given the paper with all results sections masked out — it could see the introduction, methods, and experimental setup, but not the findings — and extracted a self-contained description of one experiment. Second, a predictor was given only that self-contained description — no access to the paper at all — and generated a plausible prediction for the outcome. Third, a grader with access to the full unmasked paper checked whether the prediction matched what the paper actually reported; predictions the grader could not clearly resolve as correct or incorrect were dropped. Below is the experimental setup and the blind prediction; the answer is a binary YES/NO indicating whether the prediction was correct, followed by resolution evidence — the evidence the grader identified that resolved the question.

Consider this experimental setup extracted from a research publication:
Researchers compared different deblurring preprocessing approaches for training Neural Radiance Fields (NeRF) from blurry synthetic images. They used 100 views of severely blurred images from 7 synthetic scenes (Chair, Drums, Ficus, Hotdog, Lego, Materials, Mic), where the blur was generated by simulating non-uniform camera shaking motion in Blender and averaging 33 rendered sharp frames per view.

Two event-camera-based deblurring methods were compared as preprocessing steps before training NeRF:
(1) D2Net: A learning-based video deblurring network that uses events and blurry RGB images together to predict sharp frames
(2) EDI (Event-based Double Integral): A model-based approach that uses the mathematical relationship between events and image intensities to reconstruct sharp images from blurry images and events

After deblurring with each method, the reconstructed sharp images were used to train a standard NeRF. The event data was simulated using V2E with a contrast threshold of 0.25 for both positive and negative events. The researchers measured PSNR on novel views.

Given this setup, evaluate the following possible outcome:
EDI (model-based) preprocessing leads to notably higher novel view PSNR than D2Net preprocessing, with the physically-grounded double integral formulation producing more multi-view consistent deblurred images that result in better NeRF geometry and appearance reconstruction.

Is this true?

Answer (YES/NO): YES